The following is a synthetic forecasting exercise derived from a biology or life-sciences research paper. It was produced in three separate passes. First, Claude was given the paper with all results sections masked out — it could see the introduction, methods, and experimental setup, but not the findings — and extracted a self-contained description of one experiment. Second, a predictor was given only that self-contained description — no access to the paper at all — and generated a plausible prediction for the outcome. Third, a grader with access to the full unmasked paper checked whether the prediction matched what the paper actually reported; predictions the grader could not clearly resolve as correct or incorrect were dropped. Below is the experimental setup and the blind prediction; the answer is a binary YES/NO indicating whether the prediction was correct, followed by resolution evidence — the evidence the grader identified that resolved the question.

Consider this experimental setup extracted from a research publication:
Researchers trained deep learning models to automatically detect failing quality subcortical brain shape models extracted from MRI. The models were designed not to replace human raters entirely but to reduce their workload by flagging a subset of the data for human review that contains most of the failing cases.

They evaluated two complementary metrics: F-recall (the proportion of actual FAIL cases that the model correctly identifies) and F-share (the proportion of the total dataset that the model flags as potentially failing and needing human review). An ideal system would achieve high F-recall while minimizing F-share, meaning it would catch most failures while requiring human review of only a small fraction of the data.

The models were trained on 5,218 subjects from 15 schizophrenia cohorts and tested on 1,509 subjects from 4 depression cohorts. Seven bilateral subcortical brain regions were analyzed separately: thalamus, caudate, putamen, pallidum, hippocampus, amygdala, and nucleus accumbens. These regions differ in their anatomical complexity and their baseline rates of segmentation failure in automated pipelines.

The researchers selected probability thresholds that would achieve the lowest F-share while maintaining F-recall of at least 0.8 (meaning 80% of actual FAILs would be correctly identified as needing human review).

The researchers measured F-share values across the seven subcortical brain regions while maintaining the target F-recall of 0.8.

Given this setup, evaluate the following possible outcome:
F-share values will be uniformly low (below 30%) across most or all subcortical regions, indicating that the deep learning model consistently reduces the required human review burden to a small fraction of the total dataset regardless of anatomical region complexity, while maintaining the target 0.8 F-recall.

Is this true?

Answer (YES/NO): NO